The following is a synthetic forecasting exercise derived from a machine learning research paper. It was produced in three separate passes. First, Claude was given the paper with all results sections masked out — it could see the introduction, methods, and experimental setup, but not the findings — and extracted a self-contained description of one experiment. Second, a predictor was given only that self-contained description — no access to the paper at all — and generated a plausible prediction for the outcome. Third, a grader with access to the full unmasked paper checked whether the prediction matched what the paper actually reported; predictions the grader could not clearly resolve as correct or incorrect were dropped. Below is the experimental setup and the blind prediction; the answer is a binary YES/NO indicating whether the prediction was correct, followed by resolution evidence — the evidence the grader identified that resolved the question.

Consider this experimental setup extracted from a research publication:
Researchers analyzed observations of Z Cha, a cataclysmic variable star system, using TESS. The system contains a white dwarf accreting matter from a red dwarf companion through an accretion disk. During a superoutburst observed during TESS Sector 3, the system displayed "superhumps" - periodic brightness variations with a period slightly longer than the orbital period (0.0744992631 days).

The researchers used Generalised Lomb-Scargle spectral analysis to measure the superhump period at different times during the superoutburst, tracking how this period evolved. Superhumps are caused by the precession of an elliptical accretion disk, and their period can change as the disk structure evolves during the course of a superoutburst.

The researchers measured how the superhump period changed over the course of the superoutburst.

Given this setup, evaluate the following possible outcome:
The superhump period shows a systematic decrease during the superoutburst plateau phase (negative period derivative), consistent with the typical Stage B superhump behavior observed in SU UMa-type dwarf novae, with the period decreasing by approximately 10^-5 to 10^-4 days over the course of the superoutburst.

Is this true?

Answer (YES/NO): NO